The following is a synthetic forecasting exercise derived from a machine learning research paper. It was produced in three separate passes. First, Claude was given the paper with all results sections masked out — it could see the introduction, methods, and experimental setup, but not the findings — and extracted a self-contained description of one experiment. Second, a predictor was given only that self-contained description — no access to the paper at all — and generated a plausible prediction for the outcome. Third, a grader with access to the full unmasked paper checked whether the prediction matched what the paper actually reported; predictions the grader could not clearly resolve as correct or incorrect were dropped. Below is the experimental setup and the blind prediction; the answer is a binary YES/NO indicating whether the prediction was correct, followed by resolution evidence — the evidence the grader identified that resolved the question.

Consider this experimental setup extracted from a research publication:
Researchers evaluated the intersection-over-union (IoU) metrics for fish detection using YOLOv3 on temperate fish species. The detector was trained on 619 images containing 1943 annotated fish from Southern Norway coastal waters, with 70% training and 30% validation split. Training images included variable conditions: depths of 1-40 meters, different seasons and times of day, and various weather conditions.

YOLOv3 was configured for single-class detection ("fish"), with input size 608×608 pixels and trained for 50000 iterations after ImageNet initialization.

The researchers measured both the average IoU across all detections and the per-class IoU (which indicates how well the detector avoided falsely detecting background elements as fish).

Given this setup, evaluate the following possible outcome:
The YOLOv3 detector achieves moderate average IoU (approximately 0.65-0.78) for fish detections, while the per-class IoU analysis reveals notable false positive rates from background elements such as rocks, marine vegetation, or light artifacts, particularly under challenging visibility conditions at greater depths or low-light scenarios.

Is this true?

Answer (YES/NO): NO